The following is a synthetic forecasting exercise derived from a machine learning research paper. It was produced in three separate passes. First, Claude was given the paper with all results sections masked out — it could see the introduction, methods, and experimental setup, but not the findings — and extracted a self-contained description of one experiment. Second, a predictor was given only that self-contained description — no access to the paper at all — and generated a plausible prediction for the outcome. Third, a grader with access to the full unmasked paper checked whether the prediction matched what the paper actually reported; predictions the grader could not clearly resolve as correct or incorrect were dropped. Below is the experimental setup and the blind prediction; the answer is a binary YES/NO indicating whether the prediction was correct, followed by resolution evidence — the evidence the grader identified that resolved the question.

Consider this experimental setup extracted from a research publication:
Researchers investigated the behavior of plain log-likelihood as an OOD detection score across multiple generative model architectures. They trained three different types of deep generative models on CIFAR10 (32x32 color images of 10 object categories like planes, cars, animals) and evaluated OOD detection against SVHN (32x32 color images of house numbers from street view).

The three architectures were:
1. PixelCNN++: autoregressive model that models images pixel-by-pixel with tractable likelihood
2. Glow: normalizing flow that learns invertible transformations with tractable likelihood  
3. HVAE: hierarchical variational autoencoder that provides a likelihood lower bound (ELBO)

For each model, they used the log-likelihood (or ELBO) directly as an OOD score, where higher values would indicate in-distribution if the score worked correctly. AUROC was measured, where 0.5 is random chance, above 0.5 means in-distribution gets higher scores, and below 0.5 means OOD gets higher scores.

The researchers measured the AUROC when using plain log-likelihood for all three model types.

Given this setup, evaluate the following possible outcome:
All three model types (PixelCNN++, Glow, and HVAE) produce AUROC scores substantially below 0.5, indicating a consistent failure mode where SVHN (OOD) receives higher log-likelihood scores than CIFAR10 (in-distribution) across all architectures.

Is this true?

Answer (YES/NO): YES